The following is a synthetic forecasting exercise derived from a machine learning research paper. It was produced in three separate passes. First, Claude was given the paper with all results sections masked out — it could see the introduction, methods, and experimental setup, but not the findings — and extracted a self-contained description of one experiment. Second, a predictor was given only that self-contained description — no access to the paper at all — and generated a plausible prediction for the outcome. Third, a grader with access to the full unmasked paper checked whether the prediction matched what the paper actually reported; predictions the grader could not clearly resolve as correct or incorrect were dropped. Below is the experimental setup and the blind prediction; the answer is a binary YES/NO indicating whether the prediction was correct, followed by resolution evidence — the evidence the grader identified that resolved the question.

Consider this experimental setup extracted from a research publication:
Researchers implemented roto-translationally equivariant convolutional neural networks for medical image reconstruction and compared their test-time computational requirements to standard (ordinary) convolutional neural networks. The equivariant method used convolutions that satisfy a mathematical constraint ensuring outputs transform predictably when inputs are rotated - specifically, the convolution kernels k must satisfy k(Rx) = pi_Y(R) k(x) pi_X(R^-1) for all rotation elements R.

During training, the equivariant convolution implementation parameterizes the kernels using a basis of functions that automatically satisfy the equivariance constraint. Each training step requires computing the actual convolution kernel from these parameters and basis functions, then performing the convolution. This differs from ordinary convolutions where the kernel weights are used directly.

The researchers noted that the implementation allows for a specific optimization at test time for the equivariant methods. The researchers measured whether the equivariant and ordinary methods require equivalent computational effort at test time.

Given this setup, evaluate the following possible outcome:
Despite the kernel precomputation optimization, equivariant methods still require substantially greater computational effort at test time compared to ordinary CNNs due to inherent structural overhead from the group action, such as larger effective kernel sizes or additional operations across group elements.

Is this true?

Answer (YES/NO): NO